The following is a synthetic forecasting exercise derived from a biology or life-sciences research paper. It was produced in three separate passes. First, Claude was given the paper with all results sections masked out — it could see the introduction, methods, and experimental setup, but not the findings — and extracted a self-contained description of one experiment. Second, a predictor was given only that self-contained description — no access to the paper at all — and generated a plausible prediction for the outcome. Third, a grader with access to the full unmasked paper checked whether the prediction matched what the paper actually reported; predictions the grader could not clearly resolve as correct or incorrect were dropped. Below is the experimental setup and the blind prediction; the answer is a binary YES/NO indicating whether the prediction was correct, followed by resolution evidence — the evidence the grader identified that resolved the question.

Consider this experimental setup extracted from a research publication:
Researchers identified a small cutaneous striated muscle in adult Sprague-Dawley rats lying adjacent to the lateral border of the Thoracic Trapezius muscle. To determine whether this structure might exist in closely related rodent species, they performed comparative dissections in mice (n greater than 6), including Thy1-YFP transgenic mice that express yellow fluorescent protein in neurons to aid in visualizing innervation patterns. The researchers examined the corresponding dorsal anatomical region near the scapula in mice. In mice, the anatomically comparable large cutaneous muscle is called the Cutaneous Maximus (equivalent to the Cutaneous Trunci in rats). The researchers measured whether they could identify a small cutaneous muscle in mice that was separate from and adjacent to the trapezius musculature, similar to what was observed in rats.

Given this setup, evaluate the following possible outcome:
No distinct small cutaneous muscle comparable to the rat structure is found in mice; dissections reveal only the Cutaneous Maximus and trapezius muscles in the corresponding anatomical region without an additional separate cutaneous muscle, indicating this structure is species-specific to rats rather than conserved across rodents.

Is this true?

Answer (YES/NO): NO